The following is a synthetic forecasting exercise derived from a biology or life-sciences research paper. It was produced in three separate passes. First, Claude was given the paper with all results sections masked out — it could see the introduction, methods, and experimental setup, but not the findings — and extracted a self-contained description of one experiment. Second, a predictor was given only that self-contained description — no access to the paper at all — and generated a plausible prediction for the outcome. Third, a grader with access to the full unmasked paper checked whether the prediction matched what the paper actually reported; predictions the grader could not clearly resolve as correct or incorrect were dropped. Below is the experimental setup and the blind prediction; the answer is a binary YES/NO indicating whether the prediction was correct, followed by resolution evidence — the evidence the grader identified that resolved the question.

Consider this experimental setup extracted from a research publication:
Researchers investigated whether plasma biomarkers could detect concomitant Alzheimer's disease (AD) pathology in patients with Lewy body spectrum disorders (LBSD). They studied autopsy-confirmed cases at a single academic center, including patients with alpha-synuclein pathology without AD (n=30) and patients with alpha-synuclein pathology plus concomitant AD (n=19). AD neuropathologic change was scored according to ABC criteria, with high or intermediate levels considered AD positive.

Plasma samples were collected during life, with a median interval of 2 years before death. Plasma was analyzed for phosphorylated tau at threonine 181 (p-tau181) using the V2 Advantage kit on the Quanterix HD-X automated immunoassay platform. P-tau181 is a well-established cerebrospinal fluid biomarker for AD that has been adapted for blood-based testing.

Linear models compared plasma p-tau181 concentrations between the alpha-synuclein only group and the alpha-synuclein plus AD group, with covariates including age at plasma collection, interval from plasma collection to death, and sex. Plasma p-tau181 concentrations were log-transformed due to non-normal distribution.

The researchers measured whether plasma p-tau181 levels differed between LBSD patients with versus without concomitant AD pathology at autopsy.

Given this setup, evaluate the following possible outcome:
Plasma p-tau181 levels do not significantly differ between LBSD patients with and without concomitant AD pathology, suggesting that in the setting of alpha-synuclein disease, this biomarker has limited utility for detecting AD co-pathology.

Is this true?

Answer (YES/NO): YES